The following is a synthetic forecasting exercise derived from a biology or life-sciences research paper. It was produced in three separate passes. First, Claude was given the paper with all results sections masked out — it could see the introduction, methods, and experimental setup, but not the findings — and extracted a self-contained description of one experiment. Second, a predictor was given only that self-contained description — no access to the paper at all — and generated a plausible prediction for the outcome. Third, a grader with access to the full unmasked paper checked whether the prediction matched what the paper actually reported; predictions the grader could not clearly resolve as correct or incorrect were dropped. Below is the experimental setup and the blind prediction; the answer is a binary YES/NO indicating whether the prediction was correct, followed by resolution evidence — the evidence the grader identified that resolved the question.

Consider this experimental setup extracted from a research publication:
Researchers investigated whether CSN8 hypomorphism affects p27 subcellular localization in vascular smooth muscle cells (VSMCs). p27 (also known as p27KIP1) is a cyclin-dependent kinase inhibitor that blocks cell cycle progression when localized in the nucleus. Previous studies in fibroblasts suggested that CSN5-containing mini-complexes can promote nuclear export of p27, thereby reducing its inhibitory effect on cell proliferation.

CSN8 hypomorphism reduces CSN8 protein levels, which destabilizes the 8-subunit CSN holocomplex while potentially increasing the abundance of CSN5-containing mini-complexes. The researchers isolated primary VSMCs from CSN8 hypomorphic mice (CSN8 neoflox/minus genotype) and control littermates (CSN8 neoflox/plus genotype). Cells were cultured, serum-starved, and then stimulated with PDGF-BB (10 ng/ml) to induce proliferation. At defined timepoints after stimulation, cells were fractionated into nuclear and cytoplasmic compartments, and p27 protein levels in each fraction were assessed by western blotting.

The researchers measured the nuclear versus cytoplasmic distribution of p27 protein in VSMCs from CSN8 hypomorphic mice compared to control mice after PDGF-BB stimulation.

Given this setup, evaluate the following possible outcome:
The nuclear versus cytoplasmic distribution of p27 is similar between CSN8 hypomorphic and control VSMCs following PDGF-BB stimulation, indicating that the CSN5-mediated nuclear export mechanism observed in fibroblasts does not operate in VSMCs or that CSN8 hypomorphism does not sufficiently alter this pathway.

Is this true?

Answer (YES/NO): NO